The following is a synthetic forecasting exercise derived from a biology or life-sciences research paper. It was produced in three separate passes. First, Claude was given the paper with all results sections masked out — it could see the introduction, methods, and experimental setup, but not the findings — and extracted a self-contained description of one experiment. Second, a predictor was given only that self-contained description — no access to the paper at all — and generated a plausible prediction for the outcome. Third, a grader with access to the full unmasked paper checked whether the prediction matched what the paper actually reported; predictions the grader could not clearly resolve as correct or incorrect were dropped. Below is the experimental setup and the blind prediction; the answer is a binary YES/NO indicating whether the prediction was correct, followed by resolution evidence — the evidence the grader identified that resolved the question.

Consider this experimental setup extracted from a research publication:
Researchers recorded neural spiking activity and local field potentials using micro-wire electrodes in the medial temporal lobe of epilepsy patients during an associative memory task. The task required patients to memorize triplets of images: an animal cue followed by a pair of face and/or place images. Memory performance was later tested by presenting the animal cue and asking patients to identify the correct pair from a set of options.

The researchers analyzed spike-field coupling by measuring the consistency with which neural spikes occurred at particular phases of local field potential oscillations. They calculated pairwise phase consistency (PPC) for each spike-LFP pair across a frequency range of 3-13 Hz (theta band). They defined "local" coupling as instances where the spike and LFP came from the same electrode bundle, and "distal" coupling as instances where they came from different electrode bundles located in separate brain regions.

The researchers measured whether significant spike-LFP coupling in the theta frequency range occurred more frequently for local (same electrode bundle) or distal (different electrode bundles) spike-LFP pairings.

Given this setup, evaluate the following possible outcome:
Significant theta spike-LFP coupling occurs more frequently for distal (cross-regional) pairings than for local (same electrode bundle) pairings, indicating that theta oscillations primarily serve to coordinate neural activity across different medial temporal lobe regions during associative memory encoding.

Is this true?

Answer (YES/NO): NO